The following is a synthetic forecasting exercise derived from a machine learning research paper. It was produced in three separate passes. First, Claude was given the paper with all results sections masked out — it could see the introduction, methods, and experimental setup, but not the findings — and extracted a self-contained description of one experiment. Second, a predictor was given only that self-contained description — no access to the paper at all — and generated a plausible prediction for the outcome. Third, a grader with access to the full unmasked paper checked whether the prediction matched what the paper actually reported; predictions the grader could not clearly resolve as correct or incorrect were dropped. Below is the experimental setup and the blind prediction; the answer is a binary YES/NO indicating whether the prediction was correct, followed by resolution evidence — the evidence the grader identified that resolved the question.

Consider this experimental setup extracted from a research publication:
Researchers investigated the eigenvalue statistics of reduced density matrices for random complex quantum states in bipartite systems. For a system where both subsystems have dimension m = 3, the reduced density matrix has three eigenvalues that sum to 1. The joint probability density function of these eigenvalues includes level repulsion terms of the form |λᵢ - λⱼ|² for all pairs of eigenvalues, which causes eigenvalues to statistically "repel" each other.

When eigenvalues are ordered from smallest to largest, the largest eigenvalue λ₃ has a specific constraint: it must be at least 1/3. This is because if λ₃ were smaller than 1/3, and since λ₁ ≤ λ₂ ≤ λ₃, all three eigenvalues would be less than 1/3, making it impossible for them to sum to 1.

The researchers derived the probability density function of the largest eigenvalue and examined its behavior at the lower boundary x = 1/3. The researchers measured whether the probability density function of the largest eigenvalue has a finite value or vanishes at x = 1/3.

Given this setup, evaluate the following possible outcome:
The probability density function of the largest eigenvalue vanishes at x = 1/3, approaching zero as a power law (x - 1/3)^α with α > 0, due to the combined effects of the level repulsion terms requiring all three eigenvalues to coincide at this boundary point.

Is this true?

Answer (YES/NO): YES